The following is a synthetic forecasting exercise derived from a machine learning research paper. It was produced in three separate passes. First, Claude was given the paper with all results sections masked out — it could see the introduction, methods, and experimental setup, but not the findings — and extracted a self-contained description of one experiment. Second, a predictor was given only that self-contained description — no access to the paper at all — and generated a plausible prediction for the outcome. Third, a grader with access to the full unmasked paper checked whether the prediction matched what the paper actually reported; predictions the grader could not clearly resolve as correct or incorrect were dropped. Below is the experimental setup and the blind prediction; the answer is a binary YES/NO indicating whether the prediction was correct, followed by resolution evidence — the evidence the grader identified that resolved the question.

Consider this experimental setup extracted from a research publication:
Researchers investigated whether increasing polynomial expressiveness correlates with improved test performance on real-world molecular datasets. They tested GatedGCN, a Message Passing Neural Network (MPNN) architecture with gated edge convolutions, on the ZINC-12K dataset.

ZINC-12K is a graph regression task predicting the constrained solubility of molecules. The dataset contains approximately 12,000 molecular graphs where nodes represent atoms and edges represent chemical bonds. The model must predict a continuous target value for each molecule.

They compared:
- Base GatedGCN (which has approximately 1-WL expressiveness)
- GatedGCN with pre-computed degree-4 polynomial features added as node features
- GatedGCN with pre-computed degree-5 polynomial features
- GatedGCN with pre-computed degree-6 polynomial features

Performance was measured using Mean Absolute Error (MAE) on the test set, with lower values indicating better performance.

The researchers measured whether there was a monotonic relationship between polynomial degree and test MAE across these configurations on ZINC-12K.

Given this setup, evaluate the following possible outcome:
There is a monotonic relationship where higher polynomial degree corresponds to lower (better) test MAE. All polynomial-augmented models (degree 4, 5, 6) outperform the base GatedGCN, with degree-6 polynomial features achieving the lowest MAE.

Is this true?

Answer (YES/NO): YES